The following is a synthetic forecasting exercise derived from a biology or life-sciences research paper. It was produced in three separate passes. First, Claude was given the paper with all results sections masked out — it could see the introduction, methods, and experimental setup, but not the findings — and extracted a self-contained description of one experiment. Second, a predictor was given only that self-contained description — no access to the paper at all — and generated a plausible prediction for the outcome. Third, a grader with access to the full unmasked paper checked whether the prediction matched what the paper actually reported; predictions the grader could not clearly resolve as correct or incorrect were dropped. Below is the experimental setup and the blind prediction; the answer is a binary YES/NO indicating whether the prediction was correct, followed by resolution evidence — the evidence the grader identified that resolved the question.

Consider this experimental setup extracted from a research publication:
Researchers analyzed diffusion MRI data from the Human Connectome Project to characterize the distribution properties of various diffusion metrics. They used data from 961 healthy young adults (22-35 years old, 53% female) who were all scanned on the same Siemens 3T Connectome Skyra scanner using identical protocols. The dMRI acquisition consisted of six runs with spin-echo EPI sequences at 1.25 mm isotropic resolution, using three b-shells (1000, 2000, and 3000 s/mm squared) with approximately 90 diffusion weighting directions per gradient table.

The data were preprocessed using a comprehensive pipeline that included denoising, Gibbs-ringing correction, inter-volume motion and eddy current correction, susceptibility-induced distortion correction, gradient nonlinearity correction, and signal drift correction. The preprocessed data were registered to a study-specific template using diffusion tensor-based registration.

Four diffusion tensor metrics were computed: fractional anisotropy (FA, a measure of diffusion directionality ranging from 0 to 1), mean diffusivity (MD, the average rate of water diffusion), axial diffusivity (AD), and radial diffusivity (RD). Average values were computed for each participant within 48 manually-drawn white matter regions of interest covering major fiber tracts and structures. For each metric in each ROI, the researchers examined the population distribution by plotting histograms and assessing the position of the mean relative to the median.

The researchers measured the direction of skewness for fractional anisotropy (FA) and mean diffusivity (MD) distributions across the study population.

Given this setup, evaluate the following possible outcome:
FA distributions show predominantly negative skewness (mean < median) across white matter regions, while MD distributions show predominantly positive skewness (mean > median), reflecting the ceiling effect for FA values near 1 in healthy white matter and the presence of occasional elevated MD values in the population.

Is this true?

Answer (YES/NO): YES